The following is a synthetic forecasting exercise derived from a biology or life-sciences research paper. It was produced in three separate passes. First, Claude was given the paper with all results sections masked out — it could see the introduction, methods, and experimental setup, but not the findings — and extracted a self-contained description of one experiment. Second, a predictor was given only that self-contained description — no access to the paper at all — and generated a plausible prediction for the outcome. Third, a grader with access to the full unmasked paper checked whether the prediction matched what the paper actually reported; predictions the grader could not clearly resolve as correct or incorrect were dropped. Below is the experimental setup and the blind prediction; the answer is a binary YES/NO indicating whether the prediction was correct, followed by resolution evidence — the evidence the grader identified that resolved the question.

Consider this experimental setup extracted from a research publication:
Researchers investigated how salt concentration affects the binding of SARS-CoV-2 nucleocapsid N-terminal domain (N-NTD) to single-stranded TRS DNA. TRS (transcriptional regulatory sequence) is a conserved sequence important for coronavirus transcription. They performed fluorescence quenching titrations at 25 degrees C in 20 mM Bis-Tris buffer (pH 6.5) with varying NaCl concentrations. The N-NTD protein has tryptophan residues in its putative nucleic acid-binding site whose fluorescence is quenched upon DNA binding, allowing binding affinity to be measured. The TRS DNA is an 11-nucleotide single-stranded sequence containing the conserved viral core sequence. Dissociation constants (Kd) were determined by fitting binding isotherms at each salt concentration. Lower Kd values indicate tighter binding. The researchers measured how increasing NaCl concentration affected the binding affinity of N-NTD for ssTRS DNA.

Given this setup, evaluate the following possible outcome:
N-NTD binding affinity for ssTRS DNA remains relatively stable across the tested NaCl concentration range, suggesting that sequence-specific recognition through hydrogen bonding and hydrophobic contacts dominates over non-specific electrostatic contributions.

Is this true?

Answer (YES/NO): NO